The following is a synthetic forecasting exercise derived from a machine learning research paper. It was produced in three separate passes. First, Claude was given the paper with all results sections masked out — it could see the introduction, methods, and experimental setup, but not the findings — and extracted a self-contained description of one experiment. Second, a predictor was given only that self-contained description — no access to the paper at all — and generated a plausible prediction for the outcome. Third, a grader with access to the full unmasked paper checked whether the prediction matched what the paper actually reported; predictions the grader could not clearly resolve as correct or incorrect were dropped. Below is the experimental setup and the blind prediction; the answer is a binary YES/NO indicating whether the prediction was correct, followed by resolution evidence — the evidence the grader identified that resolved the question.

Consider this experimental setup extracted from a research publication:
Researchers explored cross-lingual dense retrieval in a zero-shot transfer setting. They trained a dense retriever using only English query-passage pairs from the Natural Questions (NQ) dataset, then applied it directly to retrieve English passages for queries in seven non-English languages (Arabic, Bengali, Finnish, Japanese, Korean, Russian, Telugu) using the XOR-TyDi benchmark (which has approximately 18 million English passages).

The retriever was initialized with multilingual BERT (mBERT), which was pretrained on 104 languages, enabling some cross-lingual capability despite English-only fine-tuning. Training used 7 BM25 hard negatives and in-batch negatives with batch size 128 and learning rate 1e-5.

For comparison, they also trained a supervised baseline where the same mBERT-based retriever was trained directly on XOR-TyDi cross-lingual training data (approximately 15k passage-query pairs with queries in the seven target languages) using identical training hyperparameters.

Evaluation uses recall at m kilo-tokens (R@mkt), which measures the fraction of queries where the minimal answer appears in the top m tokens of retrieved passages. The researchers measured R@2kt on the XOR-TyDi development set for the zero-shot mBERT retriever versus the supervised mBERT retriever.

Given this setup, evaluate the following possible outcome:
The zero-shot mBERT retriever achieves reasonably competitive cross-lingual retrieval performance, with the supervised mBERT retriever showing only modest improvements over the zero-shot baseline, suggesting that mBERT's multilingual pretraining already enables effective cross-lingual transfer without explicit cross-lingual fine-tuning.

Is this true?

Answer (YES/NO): NO